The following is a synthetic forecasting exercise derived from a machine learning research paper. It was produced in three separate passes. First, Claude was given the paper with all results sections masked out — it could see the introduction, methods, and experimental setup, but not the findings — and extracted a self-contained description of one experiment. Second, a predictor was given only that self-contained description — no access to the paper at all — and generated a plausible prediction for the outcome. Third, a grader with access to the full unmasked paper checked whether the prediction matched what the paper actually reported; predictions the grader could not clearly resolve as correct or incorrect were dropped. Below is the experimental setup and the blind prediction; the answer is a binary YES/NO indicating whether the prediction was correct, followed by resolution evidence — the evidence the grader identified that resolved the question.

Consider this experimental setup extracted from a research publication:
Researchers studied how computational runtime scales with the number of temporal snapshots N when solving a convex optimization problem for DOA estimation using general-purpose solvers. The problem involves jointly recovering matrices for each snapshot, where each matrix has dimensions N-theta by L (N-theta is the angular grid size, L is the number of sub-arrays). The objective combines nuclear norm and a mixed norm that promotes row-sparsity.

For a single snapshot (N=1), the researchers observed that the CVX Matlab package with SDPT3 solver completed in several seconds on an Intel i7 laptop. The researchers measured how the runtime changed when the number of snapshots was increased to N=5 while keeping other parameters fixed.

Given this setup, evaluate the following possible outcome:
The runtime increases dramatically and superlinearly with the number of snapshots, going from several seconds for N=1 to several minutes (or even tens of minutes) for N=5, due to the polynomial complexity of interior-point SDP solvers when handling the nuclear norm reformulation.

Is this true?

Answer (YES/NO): YES